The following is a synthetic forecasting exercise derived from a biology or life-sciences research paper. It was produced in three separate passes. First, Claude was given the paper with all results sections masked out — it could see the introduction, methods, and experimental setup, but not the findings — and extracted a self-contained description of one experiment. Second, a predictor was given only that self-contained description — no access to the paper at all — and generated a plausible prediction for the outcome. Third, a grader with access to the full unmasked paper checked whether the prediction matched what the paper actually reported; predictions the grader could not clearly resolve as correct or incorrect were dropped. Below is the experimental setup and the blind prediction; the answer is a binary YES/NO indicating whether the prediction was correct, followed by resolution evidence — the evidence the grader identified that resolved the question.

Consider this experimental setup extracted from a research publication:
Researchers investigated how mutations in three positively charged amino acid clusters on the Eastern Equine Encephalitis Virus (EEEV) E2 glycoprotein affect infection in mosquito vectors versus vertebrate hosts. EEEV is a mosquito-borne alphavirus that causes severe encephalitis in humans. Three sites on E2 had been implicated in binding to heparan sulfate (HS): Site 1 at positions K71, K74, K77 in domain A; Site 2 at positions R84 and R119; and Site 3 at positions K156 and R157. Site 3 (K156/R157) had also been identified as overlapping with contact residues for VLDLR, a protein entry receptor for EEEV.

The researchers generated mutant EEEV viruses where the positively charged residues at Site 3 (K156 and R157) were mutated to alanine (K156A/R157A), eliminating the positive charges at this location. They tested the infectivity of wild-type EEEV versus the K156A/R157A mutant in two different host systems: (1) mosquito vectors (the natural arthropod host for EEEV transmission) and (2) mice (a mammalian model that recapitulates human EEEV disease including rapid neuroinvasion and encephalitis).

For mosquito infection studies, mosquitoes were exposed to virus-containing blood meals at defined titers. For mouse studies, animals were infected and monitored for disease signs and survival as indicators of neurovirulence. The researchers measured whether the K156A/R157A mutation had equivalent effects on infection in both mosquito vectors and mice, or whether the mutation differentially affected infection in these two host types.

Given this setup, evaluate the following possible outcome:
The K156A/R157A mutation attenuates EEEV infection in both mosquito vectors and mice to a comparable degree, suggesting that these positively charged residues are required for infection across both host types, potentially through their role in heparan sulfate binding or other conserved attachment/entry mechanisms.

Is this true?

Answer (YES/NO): NO